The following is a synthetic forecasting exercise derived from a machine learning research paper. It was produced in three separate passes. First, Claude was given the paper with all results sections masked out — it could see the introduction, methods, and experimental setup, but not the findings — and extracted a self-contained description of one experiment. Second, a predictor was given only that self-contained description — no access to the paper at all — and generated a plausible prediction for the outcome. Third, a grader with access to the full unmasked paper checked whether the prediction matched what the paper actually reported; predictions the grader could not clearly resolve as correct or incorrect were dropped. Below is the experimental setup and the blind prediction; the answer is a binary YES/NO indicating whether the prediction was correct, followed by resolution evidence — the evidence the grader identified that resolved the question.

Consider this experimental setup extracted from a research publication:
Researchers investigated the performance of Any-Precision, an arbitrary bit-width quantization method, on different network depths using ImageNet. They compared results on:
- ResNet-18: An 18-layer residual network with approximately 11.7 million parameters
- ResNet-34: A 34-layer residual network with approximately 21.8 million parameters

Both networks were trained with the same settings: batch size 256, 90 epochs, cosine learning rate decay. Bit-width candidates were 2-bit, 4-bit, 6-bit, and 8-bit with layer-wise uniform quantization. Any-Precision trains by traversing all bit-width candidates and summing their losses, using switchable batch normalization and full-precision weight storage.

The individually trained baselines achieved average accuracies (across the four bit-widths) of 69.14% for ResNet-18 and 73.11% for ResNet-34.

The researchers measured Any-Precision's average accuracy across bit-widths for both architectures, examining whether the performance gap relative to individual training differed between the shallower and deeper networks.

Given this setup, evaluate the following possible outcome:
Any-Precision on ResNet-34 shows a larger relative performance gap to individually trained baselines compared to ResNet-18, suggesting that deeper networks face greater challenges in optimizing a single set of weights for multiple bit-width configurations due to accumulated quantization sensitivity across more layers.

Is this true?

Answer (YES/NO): NO